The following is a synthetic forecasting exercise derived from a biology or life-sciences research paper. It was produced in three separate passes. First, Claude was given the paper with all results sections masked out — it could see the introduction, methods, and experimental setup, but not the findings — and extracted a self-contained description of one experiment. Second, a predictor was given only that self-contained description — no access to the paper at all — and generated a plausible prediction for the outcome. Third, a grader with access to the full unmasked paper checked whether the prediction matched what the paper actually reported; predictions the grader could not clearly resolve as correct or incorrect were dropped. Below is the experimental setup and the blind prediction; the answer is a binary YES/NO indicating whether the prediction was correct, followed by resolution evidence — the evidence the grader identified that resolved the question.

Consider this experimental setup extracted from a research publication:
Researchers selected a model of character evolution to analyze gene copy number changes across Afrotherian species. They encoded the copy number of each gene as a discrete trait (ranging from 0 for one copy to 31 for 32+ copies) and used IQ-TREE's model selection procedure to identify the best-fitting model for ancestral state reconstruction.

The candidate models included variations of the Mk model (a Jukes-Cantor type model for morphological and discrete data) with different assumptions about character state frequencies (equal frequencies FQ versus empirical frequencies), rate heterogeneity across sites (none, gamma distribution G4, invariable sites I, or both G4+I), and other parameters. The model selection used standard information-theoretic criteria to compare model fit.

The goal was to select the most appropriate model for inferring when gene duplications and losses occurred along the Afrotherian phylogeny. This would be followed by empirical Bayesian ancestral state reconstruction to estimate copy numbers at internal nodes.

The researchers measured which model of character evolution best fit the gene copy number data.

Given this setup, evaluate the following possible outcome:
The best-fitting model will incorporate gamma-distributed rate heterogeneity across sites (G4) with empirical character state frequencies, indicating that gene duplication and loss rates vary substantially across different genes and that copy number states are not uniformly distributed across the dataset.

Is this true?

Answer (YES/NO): NO